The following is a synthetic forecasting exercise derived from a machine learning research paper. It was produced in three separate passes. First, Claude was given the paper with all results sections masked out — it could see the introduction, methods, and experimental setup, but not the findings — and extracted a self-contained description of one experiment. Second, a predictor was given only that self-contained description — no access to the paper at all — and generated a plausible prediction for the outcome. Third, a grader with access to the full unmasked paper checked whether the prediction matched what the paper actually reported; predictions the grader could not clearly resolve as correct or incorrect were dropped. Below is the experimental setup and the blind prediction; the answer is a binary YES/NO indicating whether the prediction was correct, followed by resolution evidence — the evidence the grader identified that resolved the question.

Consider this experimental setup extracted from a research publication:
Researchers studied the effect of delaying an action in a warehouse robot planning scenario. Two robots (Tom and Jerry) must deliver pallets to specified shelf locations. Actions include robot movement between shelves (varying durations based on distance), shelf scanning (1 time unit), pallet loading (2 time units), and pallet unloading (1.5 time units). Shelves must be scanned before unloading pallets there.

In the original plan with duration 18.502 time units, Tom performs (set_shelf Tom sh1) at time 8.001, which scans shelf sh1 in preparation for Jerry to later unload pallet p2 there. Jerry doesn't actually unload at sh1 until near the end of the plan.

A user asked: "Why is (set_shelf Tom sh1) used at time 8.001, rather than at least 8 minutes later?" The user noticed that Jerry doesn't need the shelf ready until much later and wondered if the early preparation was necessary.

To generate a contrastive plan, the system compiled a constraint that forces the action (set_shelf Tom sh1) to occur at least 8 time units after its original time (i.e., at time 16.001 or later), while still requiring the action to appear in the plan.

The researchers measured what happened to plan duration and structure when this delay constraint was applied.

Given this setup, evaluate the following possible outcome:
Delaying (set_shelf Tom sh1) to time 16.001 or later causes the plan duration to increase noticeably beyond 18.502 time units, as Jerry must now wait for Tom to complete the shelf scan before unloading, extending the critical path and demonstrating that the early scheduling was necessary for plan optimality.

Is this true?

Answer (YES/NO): NO